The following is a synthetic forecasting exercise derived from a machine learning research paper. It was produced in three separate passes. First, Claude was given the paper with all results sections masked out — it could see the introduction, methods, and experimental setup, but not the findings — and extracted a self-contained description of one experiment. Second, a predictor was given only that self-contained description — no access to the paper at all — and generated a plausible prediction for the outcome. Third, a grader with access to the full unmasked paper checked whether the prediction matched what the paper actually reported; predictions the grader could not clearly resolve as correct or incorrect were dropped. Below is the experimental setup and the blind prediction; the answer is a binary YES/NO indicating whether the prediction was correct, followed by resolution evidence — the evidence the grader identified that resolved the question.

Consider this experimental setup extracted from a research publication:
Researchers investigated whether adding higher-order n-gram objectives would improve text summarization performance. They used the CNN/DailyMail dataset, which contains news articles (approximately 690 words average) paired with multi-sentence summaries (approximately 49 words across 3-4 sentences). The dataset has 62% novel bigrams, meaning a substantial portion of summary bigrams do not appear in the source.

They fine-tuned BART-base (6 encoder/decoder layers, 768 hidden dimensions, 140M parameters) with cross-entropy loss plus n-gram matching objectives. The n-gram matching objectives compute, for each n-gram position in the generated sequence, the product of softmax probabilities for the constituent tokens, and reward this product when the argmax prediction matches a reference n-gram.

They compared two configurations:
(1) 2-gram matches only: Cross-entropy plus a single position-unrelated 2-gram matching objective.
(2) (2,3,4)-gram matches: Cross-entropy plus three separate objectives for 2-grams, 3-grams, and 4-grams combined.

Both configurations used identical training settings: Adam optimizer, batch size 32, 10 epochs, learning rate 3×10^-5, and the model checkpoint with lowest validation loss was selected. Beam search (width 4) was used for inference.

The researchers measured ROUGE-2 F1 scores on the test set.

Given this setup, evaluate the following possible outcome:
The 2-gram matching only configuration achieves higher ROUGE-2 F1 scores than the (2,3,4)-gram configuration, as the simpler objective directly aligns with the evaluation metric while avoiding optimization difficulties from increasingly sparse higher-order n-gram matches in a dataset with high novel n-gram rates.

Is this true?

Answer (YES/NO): NO